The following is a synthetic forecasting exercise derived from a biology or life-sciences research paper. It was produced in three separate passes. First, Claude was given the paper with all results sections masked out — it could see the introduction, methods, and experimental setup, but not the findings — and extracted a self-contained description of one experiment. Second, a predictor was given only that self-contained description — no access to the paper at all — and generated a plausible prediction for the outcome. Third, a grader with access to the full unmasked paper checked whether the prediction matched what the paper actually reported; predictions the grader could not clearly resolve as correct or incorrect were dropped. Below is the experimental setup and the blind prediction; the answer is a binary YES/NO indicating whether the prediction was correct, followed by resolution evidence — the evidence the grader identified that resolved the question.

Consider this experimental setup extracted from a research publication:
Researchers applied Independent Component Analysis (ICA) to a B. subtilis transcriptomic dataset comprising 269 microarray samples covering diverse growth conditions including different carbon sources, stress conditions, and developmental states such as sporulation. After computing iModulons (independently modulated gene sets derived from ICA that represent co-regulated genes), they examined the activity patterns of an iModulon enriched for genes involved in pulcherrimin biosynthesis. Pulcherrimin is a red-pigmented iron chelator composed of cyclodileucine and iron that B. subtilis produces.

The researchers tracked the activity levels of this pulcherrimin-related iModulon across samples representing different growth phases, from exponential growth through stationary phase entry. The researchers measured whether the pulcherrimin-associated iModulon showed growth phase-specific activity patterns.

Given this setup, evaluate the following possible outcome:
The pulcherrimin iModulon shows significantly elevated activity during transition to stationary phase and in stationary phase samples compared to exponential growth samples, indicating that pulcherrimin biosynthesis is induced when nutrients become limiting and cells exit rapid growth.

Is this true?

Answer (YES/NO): YES